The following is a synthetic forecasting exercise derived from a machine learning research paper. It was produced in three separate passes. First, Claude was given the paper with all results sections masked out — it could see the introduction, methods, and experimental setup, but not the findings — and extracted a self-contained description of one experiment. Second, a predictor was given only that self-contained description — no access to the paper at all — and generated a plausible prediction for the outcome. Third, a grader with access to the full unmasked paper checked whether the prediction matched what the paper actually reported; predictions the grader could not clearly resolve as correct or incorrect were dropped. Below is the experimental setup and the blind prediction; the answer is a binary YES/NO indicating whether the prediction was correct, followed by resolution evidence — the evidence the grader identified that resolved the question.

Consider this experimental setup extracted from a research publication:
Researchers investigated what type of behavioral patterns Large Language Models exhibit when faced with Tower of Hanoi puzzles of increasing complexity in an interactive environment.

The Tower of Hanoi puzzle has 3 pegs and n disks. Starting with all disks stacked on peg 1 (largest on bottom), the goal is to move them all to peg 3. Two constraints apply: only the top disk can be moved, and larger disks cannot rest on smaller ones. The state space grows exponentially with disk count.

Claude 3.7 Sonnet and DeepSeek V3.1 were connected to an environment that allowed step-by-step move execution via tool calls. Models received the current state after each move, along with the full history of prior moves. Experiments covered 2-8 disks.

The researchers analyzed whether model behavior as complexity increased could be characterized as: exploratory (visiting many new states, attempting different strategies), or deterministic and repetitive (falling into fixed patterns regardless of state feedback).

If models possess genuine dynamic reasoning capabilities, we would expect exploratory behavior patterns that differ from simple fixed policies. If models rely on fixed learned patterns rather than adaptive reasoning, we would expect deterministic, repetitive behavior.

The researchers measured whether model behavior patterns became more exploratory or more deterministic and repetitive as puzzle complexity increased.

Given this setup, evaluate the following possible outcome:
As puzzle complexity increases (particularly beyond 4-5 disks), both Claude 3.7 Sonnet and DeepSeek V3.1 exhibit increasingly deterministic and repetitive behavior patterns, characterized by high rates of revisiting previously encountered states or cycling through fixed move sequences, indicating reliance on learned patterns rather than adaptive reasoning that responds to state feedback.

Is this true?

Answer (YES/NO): YES